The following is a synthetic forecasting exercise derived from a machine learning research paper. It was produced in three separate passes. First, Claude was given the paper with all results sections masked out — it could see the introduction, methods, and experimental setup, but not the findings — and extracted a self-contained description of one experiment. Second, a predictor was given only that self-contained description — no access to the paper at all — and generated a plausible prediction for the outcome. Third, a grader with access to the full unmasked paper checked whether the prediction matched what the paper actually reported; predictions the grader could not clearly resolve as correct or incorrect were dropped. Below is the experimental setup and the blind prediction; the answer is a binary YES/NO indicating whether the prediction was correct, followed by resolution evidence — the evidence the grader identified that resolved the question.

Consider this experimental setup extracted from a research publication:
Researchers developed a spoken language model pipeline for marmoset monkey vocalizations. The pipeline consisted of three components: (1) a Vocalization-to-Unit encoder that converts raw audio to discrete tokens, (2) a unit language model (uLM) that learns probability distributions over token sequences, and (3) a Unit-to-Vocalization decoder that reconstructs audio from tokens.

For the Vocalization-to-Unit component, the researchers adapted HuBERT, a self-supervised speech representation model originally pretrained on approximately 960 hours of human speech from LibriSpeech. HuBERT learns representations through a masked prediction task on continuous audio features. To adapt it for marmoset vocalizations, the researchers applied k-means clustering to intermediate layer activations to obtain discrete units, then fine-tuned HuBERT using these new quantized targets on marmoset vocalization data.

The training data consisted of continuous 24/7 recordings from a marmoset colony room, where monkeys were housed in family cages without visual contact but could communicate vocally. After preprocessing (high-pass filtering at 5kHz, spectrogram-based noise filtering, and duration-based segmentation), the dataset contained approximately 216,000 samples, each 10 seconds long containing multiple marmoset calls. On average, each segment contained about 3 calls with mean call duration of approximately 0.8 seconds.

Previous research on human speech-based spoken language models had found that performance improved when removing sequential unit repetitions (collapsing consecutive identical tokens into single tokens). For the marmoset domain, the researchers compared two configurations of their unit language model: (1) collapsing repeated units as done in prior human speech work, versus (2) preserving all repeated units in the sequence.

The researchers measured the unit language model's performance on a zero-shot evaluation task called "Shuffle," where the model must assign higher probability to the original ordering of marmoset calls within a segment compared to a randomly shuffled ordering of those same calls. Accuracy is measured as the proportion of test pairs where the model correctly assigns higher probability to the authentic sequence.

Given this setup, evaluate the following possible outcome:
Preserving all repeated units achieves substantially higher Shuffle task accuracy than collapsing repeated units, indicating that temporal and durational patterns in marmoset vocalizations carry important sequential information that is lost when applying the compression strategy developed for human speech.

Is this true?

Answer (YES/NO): YES